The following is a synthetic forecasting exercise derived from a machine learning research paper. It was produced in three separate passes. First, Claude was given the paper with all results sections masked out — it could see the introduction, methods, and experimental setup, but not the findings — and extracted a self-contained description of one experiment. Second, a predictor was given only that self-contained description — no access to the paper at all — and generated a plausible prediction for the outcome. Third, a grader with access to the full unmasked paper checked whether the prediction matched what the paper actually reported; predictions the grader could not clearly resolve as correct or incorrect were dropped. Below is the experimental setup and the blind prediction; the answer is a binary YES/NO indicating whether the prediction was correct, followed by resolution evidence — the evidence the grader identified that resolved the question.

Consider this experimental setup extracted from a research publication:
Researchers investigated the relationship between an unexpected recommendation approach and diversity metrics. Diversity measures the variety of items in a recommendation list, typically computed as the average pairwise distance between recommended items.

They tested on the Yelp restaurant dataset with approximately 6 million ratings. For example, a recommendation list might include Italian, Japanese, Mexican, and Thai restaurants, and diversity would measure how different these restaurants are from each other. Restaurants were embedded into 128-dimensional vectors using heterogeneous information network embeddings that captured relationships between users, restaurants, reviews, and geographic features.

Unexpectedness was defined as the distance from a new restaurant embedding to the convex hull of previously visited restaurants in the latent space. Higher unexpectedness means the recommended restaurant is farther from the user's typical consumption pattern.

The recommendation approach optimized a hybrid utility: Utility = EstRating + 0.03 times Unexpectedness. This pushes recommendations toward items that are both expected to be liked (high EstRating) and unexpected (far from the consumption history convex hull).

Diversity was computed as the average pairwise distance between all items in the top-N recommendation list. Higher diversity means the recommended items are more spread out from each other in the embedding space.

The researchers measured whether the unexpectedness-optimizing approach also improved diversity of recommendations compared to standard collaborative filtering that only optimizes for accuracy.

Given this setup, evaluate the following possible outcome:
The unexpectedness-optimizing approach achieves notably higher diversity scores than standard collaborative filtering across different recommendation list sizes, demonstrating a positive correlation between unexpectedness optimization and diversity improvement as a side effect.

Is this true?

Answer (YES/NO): YES